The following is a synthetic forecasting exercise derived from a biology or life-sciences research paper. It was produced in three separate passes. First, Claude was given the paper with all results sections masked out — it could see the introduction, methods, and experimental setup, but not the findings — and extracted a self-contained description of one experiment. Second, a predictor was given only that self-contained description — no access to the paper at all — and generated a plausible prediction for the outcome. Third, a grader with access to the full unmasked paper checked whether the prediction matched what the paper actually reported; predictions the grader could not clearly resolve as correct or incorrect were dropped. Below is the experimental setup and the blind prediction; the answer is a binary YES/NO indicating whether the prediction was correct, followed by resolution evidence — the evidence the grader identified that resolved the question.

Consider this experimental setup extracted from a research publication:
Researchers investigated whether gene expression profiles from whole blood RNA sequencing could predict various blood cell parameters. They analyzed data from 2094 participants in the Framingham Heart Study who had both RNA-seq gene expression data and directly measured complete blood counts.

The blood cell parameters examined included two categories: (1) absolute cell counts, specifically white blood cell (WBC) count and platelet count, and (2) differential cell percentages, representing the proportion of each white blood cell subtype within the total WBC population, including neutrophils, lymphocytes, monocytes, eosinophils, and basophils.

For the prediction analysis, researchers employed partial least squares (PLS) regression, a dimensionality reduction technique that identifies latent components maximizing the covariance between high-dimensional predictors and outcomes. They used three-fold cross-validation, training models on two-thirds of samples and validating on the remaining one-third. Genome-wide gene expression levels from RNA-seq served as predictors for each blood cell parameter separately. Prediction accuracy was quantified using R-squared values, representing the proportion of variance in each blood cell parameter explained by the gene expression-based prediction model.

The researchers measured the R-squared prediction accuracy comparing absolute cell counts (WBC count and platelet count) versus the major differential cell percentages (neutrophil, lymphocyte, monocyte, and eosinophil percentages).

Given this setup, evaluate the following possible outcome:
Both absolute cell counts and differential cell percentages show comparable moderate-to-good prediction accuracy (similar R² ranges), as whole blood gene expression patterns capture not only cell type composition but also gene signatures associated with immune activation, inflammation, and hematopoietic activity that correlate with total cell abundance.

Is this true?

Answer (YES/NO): NO